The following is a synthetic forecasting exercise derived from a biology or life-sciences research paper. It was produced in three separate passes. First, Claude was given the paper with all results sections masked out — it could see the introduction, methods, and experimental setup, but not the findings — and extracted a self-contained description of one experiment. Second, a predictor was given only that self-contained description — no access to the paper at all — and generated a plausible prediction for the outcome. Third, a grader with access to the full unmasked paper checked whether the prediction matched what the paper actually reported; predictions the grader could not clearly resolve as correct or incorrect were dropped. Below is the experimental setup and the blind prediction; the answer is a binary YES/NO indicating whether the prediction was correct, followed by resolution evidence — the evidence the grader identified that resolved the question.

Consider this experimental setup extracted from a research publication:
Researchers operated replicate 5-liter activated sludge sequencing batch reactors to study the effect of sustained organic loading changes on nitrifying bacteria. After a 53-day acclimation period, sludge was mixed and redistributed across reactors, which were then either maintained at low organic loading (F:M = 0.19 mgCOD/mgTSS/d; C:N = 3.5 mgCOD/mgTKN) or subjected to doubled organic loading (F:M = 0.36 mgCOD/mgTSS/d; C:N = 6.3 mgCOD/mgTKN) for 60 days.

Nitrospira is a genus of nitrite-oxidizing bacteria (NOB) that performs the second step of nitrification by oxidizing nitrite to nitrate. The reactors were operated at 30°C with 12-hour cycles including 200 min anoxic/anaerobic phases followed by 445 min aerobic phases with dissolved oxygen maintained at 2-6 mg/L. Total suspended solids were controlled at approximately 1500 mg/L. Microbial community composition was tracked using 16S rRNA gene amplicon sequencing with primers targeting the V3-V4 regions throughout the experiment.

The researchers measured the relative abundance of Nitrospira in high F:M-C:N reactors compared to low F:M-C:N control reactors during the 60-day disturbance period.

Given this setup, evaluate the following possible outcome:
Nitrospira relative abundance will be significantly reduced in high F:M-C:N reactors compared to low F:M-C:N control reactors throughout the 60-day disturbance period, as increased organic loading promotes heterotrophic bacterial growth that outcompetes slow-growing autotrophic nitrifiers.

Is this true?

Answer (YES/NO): YES